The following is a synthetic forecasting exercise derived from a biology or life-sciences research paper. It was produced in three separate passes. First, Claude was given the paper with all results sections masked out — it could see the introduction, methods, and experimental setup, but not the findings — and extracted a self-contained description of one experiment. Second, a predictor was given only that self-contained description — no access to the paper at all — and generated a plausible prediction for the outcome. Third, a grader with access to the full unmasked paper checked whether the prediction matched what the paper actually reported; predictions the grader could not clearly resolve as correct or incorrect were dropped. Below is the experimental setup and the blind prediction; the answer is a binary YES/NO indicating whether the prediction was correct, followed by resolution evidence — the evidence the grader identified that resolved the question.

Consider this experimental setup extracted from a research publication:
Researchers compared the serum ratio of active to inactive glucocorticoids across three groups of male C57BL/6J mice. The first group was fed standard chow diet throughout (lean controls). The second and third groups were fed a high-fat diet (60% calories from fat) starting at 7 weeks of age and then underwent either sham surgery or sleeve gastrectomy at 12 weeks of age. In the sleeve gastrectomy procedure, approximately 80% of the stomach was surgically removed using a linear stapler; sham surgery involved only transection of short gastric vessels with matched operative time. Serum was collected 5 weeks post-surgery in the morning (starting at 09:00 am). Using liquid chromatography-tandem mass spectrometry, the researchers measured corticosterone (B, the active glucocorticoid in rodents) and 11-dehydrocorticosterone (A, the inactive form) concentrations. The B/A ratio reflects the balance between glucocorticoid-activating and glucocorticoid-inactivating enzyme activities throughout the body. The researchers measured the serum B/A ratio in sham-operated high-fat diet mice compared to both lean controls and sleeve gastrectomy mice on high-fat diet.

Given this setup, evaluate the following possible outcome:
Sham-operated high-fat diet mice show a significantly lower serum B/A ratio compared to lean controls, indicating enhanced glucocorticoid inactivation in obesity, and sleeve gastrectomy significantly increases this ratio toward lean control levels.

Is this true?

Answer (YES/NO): NO